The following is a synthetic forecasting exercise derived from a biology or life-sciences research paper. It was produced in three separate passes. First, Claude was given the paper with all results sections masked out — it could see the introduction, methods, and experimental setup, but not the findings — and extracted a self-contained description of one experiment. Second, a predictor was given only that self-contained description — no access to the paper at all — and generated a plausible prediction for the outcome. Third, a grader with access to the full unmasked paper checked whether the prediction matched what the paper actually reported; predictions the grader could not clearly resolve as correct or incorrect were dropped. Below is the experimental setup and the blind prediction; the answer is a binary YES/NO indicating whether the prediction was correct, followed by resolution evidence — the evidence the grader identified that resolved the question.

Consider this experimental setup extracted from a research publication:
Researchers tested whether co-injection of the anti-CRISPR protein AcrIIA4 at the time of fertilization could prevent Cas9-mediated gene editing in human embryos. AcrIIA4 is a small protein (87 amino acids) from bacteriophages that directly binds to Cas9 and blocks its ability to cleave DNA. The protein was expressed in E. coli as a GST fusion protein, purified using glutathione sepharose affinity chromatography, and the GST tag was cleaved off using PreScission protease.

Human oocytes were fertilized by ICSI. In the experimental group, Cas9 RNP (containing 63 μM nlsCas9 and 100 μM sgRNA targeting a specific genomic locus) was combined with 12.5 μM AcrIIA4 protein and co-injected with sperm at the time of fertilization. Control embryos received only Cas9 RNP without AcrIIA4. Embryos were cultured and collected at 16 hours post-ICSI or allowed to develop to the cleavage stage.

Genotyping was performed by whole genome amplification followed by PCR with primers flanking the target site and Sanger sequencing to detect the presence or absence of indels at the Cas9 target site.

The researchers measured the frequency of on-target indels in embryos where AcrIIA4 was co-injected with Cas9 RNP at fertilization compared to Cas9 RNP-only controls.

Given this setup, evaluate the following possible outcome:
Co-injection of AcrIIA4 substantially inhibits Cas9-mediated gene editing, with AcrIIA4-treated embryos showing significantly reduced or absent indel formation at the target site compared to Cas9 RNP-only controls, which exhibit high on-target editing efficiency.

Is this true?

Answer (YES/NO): YES